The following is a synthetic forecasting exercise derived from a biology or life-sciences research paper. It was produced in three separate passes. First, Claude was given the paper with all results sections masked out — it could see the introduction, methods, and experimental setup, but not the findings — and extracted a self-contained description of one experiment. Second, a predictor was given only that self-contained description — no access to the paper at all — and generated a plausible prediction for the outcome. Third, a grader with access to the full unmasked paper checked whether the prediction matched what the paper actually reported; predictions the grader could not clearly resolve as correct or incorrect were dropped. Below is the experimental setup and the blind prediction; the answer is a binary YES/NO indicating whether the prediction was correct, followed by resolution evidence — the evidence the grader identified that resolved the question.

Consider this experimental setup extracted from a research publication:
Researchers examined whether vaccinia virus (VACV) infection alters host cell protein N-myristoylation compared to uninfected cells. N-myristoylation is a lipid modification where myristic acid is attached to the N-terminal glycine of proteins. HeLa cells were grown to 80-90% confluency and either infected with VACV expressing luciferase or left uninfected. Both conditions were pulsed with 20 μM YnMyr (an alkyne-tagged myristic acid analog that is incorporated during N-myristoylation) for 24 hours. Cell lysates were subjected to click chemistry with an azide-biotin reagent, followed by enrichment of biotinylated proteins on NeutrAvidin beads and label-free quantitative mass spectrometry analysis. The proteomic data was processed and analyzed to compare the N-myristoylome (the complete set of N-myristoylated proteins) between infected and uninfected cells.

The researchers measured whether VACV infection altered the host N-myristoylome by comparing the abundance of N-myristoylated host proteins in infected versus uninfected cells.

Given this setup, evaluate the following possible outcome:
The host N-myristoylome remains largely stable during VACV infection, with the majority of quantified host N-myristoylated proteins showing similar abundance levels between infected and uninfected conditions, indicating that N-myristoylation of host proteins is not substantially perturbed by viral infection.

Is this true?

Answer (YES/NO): NO